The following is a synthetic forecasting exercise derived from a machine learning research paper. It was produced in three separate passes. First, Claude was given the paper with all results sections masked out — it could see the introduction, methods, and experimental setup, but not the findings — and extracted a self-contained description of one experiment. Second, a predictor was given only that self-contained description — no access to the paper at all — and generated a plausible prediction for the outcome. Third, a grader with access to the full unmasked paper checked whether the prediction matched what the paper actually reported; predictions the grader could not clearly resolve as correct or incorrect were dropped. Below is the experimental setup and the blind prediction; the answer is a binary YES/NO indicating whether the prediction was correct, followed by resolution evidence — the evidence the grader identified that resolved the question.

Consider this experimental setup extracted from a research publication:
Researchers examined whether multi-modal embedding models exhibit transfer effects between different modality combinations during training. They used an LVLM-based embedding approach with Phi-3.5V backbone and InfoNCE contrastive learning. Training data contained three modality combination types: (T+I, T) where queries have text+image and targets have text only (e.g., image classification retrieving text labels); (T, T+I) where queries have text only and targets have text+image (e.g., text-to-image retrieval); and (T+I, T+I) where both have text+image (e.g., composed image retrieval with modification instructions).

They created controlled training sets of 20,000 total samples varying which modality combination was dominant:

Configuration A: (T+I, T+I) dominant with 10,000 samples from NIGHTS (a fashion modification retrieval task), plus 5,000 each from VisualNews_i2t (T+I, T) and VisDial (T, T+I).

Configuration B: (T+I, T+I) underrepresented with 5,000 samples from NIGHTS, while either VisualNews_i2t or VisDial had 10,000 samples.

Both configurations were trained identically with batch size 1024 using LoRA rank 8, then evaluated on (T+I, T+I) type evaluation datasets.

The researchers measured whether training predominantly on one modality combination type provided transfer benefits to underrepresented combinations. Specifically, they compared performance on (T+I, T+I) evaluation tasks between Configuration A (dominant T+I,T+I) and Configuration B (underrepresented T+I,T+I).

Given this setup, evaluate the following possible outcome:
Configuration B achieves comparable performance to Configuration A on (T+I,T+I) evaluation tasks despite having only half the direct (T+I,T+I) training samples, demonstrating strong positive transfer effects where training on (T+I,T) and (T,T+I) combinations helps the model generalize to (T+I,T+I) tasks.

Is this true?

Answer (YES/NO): NO